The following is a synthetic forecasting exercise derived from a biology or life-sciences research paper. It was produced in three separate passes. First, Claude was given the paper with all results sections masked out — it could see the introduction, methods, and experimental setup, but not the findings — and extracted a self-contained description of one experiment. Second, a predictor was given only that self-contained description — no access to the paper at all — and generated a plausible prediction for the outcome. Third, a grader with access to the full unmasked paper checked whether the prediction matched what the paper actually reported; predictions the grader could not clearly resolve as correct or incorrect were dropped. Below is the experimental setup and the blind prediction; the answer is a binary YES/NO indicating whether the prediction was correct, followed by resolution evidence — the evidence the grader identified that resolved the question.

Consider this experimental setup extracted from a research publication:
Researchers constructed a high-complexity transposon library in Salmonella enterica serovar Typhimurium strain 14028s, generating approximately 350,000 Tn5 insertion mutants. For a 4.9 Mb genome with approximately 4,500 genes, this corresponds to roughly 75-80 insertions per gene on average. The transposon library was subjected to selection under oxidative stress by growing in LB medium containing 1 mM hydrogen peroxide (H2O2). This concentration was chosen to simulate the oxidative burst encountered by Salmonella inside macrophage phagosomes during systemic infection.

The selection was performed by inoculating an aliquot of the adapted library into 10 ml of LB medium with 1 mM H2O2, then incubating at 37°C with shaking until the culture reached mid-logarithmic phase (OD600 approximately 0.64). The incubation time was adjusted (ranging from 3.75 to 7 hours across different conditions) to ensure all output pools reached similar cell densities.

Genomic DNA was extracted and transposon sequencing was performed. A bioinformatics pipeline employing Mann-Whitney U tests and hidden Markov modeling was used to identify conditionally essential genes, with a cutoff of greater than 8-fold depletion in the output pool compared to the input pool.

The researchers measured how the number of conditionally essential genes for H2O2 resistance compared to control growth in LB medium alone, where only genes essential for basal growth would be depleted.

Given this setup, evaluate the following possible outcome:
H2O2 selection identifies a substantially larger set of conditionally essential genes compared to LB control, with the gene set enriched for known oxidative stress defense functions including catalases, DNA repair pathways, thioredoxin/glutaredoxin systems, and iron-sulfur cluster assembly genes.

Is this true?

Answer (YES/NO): NO